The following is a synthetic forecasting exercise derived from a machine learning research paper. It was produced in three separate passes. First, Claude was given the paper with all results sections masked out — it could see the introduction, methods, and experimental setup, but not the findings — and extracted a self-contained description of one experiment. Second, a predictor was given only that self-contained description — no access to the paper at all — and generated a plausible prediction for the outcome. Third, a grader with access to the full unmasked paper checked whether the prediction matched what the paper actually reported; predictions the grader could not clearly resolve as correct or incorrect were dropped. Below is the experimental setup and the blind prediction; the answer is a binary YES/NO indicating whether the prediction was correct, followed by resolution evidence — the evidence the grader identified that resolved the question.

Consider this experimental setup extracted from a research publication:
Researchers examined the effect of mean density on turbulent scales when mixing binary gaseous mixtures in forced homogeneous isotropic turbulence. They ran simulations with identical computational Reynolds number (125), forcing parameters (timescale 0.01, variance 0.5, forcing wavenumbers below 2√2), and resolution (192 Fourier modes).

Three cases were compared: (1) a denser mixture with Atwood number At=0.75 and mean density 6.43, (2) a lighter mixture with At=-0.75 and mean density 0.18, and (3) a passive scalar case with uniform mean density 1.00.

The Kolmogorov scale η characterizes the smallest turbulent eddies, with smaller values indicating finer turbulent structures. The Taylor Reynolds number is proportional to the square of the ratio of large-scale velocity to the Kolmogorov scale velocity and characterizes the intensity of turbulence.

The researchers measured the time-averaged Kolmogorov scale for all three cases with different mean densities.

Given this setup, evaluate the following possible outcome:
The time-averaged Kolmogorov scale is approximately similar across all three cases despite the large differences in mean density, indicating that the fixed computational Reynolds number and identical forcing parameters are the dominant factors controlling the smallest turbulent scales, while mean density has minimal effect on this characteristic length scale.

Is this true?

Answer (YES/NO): NO